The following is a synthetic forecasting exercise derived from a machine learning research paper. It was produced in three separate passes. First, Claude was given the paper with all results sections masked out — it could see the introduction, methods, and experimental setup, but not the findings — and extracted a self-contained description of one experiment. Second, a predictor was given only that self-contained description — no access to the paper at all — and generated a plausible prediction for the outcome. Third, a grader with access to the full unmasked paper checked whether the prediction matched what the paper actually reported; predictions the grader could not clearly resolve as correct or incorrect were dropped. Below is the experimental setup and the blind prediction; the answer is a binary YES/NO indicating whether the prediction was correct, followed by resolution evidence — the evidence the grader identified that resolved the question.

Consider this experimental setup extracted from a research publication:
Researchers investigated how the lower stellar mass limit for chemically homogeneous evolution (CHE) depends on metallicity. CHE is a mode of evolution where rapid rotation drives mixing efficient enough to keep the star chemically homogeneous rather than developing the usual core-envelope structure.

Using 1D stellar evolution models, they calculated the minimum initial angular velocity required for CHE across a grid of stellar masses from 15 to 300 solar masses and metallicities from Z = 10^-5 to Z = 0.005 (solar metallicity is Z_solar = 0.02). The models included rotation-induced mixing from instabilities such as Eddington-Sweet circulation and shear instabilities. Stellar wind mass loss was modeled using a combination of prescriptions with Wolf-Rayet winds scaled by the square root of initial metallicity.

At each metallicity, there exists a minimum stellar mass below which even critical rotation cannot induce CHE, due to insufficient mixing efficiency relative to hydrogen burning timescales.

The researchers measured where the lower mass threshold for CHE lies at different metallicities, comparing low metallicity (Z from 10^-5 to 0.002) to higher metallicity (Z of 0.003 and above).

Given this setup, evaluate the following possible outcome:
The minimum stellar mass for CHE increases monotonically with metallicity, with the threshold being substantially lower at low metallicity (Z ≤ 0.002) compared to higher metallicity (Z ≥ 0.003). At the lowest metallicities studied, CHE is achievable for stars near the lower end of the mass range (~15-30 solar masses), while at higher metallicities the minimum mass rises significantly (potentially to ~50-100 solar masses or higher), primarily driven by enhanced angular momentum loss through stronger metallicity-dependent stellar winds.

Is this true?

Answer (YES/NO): NO